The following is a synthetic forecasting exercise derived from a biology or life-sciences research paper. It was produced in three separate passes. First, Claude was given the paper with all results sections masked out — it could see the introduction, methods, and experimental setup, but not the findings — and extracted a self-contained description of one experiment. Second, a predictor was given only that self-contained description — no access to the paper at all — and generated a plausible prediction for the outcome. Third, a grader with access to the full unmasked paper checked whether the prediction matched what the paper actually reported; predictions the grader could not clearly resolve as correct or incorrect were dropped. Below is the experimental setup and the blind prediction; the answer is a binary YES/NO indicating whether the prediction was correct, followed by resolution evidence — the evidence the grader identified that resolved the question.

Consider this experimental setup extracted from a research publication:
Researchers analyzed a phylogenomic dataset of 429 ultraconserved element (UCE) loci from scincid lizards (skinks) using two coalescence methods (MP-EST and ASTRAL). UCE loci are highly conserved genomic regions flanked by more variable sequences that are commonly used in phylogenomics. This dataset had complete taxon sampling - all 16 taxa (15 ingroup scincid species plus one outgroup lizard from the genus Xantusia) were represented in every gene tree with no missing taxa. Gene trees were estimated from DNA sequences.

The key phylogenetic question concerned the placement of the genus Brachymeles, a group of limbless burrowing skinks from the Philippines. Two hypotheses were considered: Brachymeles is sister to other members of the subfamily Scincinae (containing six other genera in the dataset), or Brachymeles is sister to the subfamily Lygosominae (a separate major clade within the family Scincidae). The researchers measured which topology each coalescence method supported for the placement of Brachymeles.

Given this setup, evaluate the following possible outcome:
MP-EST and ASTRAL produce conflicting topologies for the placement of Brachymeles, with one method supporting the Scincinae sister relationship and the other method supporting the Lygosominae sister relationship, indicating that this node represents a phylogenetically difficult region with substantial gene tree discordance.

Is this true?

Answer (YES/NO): YES